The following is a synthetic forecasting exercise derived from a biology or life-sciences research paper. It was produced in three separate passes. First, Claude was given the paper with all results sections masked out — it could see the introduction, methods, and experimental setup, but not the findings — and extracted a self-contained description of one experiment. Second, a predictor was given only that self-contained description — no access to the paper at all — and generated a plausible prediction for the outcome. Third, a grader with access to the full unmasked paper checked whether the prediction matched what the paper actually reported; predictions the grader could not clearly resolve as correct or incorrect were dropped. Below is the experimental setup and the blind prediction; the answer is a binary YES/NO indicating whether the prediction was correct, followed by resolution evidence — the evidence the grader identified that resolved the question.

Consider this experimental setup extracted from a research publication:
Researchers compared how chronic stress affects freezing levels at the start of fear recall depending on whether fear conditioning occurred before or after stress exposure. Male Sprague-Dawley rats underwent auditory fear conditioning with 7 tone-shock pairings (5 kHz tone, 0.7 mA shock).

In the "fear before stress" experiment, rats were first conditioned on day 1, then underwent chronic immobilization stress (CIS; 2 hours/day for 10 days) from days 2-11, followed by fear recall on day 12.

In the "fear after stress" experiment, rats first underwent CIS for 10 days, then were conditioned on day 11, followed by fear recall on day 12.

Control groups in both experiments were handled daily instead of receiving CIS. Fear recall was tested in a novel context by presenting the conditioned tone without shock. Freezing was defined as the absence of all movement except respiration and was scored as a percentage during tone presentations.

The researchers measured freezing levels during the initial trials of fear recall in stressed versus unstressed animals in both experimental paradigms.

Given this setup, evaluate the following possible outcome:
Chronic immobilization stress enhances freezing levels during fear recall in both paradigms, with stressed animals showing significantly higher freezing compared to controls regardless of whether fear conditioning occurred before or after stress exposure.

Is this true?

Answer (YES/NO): NO